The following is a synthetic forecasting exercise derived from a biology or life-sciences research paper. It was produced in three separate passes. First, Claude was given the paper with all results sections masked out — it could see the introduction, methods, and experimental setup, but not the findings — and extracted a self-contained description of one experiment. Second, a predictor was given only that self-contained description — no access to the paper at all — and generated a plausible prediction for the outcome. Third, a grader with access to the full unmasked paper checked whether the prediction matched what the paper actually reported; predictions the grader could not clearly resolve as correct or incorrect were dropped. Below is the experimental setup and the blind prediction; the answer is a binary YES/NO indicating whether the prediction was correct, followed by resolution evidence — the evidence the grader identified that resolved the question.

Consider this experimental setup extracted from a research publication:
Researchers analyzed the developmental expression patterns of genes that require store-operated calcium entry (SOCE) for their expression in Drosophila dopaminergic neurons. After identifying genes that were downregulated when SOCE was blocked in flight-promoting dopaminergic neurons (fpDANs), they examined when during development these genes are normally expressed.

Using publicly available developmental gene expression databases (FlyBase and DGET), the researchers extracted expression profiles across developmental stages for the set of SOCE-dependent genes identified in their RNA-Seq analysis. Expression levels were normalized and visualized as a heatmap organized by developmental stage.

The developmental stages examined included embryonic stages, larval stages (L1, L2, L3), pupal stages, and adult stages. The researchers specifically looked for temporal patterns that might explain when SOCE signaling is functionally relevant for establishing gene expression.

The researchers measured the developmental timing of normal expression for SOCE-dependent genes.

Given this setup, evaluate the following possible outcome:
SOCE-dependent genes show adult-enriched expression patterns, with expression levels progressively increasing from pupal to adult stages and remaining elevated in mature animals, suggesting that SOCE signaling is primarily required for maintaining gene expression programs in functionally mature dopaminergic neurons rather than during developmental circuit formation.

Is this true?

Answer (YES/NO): NO